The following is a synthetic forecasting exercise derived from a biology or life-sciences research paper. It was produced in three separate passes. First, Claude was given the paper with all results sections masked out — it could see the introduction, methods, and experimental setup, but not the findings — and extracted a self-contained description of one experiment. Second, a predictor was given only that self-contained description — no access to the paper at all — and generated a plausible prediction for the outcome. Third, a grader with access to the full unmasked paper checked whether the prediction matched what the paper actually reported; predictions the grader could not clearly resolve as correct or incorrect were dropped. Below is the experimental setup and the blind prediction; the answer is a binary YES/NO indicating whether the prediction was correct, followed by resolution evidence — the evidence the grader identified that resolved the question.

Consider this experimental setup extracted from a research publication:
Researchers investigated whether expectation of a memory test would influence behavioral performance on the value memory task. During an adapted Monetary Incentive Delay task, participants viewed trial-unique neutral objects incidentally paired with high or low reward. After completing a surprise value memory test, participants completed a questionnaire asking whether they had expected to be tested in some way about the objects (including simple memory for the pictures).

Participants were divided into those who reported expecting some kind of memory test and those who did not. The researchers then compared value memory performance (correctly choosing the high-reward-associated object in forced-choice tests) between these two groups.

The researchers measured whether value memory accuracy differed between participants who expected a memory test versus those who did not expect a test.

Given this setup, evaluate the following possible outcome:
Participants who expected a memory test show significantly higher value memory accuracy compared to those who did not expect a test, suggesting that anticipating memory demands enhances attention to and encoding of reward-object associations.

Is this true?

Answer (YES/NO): NO